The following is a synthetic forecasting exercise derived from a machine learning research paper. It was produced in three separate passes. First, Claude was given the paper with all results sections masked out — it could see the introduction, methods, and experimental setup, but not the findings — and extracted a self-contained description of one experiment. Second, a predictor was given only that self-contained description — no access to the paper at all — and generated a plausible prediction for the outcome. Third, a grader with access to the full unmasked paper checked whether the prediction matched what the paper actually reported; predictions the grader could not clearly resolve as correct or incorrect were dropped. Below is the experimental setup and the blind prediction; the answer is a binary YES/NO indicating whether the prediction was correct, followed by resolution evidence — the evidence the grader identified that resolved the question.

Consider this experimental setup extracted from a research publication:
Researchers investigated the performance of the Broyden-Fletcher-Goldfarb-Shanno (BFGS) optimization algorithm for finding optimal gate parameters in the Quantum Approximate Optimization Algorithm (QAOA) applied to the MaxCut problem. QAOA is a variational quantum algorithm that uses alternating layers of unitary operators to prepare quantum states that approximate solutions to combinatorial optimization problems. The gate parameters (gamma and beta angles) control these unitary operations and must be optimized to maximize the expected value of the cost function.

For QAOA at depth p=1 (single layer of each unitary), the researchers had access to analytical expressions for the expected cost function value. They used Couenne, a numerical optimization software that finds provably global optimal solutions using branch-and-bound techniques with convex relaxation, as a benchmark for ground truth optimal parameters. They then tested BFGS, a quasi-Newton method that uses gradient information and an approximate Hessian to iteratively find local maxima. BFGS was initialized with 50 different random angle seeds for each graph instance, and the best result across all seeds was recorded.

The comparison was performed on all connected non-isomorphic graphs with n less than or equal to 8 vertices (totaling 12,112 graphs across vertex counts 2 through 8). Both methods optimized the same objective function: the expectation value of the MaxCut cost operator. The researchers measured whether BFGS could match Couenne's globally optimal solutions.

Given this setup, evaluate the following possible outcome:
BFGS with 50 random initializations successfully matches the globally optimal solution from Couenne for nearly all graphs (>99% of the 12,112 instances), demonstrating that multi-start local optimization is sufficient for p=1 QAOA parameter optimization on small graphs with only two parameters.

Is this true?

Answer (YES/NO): YES